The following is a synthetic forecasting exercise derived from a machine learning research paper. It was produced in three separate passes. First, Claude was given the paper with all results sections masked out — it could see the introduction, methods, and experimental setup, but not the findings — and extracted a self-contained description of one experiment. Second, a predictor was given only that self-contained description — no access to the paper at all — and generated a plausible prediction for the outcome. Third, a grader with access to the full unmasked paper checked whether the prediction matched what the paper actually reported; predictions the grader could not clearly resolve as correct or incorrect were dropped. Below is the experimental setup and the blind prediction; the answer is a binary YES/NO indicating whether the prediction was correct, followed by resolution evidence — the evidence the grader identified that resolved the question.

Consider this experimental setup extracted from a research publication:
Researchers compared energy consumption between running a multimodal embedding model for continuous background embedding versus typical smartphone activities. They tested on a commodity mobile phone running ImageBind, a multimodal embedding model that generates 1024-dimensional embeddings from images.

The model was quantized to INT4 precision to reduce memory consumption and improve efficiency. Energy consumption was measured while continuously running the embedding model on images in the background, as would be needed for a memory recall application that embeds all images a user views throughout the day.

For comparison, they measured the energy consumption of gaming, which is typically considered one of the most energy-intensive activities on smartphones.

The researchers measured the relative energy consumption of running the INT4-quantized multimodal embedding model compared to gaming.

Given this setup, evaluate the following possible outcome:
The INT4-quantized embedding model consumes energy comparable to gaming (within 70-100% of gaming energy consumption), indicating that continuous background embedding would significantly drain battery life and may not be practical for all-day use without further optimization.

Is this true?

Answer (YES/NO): NO